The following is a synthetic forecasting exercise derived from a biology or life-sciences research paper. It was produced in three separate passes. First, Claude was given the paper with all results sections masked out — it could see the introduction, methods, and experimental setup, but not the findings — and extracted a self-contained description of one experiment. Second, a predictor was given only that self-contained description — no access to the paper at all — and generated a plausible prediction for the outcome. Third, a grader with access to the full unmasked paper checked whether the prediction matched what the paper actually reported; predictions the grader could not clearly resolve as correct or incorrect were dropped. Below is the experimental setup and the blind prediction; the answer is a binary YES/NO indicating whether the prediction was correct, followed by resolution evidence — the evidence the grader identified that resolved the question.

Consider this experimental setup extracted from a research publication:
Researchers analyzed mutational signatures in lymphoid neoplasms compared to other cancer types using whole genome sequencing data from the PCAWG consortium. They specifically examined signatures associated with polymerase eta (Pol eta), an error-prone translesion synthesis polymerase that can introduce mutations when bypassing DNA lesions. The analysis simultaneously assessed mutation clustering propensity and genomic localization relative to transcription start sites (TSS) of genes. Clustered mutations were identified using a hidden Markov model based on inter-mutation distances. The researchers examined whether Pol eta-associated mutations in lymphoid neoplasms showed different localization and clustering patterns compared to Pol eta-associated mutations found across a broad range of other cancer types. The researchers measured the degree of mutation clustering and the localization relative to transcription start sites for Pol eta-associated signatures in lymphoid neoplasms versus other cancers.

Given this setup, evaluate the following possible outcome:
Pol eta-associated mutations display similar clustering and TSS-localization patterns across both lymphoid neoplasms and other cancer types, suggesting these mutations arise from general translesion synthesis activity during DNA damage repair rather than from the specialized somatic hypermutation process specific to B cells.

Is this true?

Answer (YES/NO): NO